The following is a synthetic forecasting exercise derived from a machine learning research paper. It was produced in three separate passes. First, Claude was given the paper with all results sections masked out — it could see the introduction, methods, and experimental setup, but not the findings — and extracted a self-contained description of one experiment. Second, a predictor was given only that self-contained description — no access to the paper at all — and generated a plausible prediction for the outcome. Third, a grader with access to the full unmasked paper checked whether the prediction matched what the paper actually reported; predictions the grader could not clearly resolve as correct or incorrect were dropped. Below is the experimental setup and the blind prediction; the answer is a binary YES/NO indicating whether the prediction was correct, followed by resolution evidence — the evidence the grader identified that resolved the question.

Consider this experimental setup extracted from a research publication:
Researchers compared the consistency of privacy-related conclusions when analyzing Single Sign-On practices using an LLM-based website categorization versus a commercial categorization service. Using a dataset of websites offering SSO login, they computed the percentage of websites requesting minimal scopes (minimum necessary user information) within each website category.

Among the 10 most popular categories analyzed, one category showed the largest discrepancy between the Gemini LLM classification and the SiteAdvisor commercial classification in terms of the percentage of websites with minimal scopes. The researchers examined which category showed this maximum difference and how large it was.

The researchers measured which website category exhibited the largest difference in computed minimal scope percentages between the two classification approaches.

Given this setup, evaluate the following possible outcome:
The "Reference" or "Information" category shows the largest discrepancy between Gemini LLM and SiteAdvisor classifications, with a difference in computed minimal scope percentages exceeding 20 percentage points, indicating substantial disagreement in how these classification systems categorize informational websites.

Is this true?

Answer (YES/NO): NO